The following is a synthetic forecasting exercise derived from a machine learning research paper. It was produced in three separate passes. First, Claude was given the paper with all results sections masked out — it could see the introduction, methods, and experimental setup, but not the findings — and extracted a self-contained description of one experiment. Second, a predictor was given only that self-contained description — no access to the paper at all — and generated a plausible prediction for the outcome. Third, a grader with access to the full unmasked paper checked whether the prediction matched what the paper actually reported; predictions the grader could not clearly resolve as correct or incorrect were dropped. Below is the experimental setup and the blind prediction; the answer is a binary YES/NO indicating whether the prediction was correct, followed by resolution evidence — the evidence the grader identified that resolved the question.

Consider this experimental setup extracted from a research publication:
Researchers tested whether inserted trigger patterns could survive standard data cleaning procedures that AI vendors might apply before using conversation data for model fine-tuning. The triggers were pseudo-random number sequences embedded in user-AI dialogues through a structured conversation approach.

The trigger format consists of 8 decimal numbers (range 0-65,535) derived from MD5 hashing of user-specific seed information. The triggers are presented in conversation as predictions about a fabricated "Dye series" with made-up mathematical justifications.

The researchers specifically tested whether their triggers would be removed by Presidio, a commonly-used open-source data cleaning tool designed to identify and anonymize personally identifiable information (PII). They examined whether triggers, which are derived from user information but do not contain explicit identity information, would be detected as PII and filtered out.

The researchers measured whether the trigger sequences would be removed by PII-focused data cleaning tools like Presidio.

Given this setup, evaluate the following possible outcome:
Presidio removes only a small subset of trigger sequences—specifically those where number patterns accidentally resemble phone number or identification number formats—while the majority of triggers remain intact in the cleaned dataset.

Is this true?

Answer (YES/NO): NO